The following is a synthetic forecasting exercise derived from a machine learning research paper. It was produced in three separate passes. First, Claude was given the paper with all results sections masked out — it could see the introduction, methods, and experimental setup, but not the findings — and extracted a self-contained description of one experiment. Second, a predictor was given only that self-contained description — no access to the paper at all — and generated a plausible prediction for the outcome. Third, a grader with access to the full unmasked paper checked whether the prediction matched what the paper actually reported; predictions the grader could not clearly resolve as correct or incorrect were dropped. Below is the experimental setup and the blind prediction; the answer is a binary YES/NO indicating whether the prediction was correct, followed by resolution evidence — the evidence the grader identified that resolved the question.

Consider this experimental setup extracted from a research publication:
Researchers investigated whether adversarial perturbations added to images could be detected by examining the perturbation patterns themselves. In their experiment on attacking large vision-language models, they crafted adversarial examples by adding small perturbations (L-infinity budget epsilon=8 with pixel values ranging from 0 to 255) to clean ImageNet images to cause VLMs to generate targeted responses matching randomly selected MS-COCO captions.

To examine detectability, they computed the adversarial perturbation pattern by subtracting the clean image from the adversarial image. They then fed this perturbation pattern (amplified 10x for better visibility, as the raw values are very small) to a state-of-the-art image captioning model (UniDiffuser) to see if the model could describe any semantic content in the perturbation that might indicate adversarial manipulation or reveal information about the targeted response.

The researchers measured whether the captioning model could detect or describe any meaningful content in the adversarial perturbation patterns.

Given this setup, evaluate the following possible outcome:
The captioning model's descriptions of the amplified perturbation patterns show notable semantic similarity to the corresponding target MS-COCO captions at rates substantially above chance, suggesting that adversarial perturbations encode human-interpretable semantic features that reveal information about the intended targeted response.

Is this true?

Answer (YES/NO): NO